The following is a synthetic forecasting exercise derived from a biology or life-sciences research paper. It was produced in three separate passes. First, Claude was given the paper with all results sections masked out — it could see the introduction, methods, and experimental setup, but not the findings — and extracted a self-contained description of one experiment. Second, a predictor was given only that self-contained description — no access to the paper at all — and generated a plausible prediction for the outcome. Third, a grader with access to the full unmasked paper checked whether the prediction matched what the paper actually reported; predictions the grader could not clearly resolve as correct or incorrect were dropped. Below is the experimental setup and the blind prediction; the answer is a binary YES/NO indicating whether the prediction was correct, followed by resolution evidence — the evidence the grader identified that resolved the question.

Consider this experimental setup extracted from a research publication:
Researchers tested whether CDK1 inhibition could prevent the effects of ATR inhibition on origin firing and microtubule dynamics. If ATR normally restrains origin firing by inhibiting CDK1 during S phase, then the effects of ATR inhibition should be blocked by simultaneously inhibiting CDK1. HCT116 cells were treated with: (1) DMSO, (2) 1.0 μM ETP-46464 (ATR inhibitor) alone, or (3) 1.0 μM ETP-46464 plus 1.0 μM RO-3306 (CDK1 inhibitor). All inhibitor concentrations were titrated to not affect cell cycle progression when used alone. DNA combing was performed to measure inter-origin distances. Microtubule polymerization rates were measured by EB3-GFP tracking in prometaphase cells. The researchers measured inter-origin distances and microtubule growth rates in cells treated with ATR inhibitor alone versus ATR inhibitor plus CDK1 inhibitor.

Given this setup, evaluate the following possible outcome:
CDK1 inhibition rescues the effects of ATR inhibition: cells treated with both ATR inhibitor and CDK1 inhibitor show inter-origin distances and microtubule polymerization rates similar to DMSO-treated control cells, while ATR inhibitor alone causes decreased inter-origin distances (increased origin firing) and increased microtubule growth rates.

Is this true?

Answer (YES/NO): YES